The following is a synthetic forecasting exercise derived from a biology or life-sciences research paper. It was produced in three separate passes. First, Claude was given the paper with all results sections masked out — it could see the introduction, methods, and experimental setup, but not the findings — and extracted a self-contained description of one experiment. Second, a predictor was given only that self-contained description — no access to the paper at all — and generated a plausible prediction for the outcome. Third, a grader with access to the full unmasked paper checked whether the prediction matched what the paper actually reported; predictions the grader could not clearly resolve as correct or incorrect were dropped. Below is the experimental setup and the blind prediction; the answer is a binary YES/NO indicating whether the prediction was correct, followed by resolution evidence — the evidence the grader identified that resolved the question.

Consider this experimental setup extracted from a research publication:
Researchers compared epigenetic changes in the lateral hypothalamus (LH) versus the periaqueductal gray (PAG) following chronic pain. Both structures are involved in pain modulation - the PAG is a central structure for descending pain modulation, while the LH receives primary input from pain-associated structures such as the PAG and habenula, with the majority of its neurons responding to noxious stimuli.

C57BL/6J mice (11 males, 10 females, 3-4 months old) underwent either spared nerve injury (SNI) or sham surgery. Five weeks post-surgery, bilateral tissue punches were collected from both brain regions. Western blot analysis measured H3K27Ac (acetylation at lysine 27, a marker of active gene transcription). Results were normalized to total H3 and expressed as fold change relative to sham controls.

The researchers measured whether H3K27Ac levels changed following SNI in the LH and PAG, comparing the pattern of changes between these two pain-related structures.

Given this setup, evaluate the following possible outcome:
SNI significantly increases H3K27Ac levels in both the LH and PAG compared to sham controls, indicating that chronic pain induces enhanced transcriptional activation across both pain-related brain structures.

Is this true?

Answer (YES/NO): NO